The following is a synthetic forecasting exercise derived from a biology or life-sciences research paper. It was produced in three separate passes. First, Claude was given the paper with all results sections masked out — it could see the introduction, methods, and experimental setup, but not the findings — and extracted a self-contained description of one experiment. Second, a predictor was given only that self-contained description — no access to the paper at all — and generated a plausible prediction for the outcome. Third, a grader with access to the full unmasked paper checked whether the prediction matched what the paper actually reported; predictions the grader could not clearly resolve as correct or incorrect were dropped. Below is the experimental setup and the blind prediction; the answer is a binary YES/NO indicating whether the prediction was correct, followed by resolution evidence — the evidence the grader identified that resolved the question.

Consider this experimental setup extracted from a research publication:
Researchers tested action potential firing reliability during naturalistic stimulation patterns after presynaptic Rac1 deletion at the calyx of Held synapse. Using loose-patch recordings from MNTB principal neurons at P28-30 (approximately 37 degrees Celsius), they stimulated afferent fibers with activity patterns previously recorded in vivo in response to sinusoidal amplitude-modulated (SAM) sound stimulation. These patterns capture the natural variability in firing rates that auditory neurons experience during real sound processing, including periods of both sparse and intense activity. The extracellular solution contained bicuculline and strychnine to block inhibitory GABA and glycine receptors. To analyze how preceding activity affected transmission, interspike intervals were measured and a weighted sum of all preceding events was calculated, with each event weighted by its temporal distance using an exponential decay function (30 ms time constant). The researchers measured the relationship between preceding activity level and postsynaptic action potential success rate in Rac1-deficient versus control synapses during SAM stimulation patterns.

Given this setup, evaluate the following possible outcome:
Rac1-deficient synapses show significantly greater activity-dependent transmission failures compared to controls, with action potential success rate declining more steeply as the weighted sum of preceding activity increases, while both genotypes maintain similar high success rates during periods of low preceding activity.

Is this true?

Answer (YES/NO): NO